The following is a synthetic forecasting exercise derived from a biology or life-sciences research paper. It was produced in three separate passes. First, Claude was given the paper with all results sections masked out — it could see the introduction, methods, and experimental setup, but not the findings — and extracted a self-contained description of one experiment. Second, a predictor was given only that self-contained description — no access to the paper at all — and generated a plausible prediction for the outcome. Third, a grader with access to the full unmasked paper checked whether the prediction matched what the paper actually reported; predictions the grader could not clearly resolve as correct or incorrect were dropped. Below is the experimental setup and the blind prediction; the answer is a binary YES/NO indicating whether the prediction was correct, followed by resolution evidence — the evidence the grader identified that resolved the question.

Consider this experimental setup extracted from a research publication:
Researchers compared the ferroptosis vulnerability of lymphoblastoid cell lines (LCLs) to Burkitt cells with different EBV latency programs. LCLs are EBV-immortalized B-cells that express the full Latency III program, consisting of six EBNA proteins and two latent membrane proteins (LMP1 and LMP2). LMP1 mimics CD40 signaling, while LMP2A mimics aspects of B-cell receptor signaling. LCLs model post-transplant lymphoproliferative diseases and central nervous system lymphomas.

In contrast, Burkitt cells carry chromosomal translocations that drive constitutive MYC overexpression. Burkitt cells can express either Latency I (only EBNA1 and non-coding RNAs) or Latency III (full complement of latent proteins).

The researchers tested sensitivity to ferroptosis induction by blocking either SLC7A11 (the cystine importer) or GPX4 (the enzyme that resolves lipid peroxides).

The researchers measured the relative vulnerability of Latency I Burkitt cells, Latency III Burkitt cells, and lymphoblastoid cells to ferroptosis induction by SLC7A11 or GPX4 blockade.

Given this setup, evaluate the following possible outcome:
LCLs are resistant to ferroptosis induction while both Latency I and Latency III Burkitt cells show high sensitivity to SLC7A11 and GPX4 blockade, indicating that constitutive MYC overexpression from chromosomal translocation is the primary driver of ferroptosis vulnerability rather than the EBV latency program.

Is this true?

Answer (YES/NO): NO